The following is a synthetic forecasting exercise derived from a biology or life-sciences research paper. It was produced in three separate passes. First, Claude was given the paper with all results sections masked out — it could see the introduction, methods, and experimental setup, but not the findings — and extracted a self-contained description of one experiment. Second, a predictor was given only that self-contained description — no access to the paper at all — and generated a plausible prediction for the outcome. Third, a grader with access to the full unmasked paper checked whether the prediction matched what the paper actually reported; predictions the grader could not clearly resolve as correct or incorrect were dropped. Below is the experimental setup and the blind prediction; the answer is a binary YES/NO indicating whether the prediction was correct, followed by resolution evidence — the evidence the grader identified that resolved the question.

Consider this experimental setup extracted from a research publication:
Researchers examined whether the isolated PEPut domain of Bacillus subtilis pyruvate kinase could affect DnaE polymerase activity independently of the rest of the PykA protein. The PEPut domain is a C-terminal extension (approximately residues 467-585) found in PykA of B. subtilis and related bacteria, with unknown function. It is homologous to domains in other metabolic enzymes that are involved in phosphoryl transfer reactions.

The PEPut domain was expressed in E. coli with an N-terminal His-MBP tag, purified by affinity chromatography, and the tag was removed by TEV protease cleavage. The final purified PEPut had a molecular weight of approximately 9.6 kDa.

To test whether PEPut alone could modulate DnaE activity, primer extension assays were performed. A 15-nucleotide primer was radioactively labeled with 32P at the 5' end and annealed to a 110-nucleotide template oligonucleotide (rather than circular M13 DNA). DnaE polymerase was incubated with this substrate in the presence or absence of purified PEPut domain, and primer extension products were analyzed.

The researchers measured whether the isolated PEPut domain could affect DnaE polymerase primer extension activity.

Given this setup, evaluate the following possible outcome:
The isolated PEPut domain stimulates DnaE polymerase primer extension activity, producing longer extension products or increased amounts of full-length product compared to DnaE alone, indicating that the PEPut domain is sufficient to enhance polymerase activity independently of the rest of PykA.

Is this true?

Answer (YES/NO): NO